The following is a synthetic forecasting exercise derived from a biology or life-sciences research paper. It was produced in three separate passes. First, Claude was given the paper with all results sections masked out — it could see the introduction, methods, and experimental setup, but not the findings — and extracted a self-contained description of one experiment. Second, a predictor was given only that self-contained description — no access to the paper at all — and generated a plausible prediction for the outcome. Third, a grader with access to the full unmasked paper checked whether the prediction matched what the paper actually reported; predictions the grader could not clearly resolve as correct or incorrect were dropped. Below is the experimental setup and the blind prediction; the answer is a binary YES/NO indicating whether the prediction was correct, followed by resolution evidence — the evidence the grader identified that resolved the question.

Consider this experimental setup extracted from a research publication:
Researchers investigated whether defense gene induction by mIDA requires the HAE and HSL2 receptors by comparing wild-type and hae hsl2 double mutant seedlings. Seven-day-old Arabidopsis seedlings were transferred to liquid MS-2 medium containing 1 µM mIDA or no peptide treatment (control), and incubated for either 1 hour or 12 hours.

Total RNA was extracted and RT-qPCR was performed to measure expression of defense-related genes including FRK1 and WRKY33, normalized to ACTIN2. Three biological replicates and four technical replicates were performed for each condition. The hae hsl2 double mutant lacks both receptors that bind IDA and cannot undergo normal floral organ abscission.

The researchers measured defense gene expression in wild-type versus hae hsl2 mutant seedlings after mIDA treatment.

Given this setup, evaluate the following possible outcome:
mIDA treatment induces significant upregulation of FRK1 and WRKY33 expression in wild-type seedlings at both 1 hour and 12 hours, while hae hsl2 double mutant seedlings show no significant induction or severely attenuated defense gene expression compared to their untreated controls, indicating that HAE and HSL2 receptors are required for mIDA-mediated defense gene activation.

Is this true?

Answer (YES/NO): NO